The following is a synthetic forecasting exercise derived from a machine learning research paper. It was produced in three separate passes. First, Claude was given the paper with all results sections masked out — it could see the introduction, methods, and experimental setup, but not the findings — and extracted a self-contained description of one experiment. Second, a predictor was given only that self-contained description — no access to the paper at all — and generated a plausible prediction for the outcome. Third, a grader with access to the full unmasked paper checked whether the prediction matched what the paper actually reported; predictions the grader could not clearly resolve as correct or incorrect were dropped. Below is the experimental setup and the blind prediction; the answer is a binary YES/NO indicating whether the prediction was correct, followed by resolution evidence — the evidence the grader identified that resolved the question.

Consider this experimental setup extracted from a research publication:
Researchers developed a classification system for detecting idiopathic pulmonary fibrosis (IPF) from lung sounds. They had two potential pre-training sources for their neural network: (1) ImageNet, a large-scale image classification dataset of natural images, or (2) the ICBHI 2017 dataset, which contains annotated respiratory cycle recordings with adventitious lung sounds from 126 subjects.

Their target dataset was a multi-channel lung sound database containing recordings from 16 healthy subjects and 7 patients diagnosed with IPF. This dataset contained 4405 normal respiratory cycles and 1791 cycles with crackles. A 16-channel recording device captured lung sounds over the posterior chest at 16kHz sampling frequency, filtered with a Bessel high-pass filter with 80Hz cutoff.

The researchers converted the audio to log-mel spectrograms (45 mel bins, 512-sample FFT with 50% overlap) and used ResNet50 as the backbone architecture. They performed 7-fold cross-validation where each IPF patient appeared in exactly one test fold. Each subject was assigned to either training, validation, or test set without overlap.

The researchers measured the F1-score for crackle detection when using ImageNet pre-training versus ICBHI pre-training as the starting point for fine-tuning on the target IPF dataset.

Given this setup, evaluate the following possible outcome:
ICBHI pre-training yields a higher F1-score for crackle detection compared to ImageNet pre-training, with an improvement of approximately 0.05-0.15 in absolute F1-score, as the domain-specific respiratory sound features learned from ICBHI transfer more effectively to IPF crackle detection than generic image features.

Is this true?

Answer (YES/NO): NO